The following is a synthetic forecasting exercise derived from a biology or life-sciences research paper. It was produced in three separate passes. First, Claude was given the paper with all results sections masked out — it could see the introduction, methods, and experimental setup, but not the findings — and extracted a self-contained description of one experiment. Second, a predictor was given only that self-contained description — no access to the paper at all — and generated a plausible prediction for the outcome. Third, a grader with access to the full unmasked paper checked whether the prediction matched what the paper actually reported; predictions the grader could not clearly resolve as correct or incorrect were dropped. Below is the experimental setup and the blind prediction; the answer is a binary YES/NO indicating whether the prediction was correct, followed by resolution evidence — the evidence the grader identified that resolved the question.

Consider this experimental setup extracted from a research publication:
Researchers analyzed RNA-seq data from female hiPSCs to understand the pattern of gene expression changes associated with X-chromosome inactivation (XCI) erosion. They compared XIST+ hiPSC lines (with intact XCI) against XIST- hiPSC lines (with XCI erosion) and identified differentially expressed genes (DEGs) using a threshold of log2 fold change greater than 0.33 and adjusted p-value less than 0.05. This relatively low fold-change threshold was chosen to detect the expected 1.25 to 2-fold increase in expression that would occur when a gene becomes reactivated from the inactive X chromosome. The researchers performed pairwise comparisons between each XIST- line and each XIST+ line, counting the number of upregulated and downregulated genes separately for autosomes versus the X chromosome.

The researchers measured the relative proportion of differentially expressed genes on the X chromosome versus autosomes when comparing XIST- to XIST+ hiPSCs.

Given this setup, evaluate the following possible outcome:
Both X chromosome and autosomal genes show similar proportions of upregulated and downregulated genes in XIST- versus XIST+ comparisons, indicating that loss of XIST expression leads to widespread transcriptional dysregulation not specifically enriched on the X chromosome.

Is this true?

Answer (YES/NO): NO